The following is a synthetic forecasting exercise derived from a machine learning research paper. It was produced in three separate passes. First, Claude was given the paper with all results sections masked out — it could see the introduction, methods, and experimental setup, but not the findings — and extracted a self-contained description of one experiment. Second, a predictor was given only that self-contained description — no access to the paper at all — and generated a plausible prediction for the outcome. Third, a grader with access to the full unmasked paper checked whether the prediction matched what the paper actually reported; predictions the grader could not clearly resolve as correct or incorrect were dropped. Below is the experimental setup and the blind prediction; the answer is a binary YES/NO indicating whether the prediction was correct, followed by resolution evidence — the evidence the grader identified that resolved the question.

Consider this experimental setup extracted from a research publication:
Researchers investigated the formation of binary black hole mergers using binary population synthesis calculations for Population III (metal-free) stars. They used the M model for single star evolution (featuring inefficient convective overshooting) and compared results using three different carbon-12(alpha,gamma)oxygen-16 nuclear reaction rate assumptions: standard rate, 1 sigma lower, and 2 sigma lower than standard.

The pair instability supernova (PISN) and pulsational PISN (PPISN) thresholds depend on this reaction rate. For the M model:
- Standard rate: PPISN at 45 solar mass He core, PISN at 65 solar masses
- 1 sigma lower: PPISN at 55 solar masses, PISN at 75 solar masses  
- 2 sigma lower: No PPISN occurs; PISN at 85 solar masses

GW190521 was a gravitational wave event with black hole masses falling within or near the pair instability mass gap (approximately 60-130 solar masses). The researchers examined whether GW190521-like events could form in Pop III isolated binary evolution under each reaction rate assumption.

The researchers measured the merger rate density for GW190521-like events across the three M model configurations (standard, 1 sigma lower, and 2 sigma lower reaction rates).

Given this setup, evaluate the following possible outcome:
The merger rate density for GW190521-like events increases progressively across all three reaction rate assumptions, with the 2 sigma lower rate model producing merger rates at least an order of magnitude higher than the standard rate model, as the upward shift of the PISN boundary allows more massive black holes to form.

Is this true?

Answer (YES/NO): NO